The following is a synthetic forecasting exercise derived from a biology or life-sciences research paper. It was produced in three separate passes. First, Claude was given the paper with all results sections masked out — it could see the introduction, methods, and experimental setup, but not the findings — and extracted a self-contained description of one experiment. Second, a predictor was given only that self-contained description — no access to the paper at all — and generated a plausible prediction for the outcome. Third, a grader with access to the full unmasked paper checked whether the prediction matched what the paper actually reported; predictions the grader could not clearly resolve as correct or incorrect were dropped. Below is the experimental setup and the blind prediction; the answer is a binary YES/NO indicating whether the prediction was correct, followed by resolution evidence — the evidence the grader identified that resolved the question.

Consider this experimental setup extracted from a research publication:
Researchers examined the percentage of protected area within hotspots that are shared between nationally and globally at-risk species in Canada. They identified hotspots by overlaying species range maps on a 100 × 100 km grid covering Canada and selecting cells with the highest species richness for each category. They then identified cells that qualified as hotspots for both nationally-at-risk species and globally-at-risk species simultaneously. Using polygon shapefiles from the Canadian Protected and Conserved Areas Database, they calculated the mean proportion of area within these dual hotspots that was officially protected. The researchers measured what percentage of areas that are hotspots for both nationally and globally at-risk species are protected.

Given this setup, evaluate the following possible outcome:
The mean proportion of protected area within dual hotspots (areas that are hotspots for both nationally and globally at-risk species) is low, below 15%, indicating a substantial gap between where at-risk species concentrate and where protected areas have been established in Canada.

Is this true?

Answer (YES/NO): YES